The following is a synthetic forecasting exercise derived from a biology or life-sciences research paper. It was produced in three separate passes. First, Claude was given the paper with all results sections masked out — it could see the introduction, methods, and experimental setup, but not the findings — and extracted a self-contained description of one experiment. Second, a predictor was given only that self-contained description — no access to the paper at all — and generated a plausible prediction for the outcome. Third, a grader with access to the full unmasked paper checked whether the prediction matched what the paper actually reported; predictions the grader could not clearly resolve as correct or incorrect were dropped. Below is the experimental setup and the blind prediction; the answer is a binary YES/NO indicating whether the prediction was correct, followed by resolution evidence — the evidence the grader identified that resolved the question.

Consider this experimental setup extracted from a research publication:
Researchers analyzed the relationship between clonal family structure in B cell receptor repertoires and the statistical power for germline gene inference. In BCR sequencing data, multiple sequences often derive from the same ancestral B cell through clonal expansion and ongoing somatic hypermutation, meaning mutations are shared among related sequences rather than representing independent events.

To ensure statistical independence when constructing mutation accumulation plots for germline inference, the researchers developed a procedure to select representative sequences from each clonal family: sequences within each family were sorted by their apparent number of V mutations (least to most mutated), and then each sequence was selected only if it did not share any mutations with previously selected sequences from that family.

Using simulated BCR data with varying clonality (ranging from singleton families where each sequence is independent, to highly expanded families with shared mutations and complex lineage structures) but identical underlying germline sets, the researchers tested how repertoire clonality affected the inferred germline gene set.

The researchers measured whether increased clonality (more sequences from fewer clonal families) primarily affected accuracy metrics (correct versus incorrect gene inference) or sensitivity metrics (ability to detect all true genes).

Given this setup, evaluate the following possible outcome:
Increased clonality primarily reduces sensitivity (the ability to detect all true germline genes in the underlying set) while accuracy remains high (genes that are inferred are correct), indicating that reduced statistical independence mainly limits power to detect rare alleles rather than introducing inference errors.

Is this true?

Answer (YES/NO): YES